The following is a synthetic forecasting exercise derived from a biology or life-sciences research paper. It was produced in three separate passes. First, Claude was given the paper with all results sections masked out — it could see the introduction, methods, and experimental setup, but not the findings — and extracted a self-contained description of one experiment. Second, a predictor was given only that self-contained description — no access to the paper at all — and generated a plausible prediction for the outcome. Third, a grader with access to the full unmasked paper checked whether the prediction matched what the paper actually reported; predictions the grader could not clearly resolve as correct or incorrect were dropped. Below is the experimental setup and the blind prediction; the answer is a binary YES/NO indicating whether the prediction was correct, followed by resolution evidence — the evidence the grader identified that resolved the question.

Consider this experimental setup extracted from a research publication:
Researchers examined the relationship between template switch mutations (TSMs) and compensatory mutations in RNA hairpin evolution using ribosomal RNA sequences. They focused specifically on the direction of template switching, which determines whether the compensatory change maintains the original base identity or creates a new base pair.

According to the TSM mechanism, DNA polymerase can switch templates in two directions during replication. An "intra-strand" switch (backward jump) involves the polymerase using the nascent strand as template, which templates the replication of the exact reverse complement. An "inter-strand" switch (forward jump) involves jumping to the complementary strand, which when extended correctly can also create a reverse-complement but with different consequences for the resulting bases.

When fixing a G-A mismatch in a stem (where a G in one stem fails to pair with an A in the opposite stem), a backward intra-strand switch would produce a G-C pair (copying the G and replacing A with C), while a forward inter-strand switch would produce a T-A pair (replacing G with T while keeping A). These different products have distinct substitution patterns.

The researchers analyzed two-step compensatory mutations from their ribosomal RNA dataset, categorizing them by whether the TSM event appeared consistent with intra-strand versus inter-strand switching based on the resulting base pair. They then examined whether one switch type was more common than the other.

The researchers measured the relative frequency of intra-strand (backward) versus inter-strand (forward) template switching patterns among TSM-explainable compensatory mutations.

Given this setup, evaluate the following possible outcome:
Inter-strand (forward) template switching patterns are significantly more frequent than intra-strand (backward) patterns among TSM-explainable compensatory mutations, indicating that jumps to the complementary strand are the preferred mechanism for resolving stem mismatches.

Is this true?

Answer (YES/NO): NO